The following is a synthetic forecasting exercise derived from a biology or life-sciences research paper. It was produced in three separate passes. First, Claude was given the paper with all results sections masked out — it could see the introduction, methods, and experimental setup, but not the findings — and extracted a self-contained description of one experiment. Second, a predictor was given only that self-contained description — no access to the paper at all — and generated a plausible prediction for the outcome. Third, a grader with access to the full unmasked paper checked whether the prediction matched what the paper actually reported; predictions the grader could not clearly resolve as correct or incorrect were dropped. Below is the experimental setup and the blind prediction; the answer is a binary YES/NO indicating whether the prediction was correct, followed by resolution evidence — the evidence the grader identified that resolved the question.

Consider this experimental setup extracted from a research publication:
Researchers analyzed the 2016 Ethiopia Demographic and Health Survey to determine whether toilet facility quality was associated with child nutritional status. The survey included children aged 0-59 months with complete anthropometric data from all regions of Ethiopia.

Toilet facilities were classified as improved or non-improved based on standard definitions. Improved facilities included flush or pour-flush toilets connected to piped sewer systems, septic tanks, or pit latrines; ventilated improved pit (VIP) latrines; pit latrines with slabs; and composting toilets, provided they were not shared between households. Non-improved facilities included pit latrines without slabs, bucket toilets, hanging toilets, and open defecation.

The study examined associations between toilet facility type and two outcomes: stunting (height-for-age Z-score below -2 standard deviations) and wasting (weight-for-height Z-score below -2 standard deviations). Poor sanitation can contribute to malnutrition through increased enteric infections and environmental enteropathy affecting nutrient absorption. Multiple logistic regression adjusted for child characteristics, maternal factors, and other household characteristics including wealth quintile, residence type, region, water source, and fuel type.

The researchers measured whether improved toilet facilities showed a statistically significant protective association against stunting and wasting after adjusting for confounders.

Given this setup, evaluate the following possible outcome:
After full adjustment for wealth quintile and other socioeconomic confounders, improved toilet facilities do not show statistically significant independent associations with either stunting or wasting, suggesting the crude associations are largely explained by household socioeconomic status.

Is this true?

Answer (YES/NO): NO